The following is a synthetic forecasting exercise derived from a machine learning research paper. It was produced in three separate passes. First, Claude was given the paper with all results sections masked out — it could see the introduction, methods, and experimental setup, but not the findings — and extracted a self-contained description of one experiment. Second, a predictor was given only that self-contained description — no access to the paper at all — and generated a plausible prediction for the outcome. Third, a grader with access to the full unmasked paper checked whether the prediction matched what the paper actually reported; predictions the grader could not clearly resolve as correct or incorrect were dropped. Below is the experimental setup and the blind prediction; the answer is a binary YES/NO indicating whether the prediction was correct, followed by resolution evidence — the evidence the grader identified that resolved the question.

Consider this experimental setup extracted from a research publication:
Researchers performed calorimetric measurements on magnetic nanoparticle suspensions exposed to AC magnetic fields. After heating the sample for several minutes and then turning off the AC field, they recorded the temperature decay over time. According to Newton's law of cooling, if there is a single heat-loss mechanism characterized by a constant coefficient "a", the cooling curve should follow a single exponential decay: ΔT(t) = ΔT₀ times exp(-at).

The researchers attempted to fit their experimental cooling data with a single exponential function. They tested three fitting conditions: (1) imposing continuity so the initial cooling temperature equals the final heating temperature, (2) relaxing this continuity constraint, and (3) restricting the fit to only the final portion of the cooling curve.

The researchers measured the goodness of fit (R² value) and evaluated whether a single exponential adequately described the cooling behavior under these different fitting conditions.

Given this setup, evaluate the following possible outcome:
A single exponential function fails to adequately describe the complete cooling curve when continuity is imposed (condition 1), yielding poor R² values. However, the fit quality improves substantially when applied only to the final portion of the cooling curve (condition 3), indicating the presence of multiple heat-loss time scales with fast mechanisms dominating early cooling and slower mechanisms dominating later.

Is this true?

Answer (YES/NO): YES